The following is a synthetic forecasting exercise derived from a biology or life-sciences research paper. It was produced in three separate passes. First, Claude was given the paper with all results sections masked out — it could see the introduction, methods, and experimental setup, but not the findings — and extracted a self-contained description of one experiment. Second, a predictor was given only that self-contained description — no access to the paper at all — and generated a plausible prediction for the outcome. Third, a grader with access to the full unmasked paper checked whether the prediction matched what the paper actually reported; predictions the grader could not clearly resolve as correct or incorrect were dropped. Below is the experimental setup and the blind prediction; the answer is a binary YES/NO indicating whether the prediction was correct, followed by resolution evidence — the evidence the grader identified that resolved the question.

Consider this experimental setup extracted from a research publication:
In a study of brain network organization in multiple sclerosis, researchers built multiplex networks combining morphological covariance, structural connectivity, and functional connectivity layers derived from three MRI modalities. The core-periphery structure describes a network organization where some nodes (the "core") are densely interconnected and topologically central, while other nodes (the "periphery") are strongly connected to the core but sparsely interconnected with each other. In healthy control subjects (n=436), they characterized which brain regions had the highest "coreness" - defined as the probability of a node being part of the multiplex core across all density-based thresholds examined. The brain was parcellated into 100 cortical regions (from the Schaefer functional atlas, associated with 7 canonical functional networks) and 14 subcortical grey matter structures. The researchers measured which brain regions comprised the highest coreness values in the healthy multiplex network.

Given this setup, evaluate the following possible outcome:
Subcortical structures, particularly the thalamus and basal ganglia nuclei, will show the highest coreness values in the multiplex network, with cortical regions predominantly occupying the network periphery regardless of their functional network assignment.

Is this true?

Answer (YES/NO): NO